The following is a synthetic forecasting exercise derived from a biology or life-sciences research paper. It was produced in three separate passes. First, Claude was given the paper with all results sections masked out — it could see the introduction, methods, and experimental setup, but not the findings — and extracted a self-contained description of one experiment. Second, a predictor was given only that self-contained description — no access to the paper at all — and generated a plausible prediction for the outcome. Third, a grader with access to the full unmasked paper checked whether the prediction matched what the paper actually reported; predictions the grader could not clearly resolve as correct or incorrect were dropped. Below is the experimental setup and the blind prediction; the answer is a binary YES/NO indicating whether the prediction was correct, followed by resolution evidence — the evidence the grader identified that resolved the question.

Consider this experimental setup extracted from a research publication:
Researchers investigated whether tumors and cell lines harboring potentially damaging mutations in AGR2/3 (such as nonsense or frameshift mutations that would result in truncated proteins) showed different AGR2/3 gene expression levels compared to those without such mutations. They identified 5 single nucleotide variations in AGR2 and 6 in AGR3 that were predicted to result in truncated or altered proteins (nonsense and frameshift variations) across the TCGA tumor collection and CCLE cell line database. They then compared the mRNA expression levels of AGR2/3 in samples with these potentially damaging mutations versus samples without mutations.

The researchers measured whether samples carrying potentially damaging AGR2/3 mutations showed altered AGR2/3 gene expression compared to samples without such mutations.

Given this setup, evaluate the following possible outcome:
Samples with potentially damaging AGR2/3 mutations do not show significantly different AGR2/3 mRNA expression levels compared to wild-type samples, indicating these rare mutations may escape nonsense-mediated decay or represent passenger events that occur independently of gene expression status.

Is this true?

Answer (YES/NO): YES